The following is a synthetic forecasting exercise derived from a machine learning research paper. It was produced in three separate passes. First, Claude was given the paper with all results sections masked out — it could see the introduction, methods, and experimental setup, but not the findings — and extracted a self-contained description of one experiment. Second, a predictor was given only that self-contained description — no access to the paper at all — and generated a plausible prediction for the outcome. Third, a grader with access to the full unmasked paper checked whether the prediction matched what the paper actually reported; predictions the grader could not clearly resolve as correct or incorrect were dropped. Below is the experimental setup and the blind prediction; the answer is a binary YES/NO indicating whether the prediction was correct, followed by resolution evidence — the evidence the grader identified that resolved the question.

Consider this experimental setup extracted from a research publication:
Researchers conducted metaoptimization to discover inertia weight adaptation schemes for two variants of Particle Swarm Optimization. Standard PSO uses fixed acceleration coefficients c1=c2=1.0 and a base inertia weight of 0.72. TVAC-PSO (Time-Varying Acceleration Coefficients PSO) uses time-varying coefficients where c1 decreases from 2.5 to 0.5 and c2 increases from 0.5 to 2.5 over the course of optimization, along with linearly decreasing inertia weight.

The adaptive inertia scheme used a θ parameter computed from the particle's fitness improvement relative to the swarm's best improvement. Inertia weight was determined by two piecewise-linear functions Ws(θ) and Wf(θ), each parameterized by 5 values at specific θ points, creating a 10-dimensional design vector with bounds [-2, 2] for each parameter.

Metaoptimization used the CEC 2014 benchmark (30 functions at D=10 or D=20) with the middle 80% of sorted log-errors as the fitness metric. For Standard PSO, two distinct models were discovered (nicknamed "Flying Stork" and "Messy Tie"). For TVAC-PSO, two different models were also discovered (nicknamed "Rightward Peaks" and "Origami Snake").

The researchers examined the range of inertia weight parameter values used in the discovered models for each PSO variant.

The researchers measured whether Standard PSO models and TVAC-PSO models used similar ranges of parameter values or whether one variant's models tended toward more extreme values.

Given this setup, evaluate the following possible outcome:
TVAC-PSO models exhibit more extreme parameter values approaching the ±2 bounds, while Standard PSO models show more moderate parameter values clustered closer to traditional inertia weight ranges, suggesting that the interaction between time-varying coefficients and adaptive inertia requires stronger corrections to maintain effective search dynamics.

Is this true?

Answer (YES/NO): YES